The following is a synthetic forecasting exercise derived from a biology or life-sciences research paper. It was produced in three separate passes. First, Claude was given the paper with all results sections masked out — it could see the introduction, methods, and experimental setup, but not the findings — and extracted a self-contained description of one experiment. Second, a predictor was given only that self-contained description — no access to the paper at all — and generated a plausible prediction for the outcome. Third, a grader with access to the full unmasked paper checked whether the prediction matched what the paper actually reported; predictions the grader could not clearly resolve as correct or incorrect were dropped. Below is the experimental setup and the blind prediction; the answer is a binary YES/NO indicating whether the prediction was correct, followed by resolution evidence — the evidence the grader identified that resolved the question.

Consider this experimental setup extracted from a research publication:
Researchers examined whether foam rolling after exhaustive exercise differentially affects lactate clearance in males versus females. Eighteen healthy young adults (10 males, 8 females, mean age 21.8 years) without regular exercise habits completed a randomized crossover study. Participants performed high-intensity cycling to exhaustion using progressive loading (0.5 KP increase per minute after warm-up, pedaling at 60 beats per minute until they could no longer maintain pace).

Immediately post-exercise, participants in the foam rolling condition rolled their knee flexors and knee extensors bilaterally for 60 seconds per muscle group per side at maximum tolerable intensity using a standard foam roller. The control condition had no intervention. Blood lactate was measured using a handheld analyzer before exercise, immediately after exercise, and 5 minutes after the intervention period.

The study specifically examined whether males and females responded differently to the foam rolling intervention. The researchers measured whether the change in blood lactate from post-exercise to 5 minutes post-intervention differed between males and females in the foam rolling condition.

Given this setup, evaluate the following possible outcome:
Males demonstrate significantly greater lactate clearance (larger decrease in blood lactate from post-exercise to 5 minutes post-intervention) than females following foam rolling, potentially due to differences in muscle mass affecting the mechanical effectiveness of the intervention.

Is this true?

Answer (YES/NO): NO